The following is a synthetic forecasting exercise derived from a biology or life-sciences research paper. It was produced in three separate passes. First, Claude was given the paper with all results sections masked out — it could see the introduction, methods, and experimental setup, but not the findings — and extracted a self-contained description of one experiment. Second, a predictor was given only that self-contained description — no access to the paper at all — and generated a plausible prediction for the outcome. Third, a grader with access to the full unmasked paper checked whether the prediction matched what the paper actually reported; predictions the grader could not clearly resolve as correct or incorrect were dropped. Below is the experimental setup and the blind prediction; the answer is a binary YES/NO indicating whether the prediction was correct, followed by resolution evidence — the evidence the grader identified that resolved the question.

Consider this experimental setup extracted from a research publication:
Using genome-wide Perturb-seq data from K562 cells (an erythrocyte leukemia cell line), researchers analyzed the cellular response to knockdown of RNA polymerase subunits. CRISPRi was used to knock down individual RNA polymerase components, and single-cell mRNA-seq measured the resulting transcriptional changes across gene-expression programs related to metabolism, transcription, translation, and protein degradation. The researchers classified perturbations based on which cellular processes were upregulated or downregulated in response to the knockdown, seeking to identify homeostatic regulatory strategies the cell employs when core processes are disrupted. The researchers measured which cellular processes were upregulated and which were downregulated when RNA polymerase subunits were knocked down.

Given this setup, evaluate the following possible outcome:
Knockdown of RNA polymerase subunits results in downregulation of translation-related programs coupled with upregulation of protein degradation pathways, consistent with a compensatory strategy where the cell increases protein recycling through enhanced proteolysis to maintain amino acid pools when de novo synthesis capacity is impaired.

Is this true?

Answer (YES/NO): NO